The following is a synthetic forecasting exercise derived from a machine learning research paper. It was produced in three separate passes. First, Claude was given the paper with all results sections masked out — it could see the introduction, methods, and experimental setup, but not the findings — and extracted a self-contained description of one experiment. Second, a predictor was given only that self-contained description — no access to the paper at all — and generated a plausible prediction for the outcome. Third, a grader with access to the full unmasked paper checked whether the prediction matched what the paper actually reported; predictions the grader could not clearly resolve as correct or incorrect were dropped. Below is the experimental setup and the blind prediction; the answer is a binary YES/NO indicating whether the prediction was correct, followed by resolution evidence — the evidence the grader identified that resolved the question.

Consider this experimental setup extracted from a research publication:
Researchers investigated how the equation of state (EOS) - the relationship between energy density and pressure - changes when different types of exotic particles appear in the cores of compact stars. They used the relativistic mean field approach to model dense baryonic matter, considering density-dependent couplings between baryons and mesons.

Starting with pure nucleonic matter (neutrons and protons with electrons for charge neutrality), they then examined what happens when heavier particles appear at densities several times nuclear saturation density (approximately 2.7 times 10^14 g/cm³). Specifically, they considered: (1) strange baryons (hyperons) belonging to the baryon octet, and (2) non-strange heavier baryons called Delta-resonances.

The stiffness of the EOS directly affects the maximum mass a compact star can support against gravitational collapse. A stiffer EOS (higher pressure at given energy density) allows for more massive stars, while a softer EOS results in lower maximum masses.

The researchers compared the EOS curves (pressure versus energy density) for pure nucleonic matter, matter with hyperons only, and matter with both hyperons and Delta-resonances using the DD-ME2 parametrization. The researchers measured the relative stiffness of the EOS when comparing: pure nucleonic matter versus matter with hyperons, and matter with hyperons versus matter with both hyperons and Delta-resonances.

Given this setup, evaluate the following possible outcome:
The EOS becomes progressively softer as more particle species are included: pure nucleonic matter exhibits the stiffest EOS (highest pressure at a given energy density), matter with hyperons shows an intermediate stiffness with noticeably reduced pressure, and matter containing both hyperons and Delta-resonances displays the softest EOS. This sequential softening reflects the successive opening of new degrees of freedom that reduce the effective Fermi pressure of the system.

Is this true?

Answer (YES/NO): YES